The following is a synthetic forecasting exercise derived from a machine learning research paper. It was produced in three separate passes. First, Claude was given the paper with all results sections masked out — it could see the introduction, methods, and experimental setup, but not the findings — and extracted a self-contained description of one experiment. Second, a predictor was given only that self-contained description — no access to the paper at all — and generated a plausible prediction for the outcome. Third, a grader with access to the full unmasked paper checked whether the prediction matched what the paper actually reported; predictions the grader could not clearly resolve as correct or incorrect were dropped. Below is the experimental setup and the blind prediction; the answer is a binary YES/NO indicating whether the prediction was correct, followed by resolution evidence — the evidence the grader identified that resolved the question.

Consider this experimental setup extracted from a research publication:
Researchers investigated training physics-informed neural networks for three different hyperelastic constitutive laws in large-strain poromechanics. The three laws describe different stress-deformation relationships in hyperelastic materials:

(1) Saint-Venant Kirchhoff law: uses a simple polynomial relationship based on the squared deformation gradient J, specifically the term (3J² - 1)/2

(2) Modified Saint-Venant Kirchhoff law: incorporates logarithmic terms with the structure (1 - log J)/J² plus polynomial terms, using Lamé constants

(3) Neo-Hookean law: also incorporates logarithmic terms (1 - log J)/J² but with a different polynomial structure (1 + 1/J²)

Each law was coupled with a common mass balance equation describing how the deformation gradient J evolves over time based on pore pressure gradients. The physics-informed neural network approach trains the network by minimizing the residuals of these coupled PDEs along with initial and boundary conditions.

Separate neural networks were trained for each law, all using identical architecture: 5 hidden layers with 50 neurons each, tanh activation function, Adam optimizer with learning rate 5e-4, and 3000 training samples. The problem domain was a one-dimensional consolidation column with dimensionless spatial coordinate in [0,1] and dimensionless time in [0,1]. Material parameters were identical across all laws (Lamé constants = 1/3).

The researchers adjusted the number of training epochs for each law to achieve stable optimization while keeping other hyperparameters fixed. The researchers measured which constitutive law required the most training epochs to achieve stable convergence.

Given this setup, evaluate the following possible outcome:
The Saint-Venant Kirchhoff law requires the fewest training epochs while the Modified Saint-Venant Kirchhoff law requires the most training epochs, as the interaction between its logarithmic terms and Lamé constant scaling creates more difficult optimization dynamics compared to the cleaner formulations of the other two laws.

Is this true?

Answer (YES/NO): NO